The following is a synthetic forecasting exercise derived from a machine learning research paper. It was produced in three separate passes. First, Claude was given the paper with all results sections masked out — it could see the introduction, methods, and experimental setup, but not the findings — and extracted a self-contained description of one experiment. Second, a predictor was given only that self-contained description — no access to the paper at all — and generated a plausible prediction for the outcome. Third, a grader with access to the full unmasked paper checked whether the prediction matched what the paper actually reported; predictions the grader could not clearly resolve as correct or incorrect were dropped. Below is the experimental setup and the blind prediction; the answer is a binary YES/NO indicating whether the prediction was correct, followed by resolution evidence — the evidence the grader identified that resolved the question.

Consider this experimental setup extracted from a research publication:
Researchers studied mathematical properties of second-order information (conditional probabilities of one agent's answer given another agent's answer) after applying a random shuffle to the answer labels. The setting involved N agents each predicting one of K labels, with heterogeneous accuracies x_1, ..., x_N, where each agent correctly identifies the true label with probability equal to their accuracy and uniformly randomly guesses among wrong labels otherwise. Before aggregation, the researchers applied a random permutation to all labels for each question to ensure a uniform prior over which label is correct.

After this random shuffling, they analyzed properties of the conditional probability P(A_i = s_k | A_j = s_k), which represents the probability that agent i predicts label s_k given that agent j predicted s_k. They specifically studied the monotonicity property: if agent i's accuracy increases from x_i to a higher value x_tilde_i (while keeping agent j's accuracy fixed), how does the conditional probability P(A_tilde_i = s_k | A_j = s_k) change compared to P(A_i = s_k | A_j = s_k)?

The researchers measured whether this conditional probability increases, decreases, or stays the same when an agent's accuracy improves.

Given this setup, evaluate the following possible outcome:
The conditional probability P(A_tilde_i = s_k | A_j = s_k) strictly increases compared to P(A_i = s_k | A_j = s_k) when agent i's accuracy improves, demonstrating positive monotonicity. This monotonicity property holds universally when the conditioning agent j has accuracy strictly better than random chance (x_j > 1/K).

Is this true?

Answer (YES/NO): YES